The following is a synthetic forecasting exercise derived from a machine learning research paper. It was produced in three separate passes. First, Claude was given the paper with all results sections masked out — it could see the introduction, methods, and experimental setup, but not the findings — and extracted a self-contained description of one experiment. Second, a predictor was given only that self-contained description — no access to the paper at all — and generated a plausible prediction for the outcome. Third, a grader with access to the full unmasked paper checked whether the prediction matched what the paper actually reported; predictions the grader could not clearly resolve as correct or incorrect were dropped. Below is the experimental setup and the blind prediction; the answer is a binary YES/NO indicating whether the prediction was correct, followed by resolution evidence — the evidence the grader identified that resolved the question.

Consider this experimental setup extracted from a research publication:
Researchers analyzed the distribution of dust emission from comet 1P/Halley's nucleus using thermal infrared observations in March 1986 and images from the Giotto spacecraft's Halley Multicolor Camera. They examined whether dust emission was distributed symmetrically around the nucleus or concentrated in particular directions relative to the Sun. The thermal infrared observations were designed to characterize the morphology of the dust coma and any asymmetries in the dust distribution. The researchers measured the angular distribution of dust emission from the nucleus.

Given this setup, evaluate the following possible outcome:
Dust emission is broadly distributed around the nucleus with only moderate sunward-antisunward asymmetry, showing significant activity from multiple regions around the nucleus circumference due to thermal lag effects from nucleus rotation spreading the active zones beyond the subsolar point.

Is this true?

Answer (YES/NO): NO